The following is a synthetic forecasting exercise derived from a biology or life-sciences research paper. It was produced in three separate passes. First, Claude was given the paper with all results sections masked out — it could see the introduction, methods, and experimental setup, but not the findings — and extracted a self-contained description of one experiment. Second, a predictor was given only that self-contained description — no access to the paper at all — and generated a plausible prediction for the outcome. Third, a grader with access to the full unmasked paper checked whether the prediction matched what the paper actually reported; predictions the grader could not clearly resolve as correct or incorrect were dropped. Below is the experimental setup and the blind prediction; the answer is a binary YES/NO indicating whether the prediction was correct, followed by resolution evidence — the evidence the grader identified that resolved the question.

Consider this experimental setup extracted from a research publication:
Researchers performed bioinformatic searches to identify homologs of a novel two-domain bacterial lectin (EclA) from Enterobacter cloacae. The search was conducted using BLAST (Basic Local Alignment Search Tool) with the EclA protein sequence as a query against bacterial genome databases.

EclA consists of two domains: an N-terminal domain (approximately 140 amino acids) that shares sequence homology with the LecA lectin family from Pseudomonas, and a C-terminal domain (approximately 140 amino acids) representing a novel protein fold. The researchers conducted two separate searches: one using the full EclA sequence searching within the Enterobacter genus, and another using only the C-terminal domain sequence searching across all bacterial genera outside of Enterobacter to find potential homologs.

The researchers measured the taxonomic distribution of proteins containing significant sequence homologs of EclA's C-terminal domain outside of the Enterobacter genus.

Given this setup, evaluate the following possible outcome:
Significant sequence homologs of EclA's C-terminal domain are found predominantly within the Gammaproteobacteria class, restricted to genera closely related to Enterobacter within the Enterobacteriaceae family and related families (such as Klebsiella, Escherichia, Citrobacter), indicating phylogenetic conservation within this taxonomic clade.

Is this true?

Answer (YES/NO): NO